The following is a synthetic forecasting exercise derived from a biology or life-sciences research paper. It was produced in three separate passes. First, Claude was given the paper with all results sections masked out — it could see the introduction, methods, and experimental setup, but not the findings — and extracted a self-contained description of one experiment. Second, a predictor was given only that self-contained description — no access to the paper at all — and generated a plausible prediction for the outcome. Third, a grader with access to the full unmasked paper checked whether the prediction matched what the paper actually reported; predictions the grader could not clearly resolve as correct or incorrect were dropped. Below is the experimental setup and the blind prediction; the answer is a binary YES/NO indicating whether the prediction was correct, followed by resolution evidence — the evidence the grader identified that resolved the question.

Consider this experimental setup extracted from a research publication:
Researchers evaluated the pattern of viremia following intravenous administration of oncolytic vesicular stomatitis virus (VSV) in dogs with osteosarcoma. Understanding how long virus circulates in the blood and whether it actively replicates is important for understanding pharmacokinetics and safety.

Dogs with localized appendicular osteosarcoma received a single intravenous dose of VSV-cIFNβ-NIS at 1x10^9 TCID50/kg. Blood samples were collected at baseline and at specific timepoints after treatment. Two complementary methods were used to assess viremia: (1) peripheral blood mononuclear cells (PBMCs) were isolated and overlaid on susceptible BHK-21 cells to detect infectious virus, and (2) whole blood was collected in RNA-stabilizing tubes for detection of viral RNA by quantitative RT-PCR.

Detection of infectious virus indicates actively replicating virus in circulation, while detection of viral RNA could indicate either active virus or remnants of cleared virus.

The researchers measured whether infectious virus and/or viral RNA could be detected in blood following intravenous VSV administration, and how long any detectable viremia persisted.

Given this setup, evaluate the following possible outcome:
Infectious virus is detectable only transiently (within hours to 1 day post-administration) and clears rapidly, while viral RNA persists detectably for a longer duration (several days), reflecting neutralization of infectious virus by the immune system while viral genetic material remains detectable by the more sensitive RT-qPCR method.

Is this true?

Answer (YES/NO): NO